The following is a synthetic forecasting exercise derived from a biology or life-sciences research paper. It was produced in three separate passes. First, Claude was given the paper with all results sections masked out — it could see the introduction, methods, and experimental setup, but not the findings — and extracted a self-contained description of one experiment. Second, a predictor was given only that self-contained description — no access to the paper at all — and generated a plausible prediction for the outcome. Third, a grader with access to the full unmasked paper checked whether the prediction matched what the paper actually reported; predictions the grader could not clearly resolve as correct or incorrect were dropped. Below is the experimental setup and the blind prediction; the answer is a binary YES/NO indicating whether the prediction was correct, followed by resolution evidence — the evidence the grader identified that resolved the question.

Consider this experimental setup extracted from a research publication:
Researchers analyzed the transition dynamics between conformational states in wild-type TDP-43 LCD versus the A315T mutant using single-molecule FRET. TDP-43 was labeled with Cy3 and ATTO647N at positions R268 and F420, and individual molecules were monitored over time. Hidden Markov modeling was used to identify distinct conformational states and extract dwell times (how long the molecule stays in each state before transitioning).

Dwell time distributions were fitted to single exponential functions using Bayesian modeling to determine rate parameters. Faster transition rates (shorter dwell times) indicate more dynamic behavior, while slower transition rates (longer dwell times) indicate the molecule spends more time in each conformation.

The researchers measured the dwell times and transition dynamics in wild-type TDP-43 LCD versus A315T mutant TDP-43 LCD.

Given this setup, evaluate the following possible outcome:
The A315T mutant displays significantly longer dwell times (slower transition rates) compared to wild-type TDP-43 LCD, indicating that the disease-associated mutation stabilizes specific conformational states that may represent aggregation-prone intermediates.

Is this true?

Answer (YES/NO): NO